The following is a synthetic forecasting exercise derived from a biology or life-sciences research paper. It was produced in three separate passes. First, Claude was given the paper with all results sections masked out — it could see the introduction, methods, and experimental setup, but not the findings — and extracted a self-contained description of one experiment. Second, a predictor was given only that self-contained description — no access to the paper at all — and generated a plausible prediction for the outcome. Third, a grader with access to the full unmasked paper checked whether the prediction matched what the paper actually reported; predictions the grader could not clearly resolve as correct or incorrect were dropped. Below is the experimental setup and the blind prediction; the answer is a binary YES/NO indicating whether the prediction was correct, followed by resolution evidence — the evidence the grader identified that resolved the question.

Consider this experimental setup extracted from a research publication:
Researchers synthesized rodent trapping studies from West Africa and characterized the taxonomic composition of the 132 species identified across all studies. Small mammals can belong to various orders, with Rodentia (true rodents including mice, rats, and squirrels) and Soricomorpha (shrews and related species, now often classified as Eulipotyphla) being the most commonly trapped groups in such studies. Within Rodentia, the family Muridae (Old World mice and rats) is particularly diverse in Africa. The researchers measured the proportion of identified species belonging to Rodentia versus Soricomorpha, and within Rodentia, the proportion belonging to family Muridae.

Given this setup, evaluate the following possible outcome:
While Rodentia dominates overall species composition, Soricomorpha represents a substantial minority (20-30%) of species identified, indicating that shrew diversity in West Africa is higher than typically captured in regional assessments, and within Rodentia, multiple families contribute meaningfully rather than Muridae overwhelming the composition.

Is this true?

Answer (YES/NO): NO